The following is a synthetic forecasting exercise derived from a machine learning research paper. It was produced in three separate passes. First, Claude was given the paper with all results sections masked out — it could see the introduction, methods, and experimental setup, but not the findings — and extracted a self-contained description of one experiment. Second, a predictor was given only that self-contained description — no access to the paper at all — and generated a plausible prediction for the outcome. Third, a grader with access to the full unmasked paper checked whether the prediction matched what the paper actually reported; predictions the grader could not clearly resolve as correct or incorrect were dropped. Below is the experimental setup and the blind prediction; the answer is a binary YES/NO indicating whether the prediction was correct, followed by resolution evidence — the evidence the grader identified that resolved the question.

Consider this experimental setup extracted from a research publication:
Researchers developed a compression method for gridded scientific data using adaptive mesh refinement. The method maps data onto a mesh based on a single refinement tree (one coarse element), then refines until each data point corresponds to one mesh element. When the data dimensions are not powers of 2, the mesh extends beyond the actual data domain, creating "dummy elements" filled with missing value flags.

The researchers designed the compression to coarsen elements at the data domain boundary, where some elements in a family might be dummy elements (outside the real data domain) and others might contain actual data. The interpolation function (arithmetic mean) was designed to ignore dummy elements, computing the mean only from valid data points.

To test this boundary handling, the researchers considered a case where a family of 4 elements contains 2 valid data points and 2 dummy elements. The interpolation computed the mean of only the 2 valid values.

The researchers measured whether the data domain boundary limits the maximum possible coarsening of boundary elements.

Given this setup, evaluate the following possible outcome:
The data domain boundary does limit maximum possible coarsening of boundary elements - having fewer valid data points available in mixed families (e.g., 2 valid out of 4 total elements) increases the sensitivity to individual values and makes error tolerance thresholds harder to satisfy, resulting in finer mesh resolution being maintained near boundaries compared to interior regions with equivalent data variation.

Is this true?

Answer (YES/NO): NO